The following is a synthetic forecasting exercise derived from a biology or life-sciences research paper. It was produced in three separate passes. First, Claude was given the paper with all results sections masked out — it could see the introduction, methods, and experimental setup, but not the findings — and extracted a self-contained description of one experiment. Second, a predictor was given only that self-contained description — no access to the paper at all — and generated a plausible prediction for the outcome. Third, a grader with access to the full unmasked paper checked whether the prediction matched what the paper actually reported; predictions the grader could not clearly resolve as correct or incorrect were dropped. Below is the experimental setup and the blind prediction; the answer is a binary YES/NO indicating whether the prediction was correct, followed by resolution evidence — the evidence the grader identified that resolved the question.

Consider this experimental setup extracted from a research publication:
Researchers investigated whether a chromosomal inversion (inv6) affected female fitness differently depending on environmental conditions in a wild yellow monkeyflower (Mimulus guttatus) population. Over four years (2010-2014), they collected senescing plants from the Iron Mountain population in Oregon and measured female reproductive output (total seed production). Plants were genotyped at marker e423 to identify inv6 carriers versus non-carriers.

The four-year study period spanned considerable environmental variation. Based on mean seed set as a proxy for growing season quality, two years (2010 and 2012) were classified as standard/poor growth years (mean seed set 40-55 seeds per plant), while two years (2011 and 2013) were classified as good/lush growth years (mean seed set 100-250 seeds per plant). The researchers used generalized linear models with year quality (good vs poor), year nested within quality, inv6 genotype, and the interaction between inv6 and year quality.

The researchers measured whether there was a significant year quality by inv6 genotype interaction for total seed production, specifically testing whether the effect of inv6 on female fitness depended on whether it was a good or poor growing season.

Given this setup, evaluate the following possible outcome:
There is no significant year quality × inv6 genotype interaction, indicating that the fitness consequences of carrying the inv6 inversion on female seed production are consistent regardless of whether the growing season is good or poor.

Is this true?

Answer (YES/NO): NO